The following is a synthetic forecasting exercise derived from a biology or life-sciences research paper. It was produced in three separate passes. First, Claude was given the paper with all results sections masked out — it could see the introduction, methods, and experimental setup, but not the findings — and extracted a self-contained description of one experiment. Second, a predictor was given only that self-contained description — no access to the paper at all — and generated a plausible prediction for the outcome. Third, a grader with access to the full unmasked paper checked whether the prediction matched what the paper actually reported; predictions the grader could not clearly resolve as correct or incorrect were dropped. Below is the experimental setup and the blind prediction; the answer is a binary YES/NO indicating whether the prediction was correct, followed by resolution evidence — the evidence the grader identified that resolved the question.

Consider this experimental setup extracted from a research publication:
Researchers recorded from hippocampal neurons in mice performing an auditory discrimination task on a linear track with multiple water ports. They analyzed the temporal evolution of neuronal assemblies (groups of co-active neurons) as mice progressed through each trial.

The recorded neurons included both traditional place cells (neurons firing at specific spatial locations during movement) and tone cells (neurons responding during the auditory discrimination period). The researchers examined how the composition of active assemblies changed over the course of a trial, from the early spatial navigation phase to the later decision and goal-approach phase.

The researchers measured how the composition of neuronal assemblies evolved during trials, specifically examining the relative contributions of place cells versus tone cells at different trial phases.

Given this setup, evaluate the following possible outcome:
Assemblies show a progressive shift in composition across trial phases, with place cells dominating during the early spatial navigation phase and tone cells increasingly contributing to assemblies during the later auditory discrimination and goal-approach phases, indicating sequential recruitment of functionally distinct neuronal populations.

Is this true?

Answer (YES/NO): YES